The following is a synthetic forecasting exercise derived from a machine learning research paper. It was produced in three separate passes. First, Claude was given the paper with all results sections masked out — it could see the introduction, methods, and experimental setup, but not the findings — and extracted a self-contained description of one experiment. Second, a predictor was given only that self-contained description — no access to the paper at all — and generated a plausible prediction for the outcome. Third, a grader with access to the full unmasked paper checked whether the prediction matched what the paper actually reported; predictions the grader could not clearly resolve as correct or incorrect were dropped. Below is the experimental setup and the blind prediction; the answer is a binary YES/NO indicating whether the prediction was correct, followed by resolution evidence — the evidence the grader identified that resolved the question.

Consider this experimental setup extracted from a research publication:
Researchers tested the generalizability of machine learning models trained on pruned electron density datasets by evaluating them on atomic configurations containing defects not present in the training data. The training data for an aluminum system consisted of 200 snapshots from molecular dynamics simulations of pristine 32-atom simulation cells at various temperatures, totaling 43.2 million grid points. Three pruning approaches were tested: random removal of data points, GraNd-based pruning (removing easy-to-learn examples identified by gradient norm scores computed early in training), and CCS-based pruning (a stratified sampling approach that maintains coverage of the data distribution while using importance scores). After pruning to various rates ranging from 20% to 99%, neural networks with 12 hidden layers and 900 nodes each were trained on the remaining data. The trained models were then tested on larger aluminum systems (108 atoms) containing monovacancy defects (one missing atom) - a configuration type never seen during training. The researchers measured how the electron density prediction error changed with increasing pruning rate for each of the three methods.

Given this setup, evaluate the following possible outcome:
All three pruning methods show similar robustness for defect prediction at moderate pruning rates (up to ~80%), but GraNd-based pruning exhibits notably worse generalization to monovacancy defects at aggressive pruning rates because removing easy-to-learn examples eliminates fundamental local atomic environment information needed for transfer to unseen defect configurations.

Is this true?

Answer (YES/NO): NO